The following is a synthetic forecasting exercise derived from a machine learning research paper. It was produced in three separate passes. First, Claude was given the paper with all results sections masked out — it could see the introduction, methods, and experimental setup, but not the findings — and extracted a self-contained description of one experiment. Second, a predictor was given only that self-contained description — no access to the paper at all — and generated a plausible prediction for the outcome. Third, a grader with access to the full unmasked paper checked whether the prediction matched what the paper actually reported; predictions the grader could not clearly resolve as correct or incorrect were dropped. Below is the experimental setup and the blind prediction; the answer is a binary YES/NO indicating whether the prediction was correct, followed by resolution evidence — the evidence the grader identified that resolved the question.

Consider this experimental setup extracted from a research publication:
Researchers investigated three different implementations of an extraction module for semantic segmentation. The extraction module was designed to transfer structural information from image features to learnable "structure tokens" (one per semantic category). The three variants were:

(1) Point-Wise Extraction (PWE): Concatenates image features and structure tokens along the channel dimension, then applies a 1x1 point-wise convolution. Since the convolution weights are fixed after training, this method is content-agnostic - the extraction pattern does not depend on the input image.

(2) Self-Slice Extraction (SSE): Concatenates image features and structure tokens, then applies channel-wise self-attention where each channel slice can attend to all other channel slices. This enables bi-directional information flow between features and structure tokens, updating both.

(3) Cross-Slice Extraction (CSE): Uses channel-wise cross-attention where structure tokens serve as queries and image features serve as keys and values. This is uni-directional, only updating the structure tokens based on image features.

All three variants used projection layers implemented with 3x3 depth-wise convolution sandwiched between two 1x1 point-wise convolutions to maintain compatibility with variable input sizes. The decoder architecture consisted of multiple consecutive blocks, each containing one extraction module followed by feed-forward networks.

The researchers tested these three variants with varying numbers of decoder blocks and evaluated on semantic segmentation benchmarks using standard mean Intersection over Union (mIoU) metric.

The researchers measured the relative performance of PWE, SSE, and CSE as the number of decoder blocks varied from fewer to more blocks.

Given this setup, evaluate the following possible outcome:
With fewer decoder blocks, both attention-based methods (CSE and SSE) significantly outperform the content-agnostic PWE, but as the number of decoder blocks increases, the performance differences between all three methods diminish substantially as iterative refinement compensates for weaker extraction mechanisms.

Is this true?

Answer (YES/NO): NO